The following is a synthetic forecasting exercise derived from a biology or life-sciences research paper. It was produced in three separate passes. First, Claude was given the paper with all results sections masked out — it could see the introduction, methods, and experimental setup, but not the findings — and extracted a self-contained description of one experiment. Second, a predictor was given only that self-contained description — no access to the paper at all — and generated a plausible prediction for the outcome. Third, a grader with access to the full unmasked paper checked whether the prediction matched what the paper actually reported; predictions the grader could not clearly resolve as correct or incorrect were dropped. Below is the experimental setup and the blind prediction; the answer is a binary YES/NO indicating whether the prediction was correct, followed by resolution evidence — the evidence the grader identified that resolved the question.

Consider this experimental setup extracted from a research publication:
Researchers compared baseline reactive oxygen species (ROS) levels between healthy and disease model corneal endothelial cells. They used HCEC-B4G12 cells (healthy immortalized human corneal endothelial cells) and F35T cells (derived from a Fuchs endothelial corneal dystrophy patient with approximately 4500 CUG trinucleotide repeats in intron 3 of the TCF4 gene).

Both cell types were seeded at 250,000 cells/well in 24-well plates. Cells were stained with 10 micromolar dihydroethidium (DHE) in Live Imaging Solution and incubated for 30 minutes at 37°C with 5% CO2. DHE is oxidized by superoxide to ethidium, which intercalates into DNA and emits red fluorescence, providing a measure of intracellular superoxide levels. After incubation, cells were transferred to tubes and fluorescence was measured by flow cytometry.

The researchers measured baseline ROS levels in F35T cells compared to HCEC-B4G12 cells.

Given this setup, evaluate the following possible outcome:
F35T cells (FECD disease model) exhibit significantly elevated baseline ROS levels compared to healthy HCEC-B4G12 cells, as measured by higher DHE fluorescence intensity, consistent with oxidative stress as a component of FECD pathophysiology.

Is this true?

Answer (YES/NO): YES